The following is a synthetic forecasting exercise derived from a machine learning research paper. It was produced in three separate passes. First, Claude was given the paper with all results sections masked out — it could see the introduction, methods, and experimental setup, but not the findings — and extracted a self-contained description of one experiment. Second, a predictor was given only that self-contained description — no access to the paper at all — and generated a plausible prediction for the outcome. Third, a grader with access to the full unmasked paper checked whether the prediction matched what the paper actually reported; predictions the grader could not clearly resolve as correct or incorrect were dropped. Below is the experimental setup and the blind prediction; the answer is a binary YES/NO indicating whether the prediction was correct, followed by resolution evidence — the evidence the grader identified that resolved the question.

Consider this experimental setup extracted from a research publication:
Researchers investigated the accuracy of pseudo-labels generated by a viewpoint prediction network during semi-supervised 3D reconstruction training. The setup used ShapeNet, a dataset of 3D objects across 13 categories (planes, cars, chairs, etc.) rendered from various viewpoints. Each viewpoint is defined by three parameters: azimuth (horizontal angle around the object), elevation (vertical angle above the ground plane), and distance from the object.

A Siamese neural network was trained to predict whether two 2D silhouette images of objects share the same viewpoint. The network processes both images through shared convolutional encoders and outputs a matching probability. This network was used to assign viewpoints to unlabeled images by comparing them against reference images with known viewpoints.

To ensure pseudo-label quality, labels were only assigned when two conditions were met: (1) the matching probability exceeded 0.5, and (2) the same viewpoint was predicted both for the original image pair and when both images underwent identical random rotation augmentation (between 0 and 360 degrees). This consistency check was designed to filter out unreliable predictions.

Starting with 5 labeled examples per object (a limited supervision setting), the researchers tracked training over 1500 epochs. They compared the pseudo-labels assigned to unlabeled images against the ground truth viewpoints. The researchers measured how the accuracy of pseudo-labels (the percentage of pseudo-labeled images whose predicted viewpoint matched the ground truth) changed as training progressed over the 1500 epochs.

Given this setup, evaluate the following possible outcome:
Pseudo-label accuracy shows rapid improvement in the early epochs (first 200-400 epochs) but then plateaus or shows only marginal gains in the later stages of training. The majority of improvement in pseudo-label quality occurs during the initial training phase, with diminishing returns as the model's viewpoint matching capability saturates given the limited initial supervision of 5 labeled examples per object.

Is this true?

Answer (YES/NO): NO